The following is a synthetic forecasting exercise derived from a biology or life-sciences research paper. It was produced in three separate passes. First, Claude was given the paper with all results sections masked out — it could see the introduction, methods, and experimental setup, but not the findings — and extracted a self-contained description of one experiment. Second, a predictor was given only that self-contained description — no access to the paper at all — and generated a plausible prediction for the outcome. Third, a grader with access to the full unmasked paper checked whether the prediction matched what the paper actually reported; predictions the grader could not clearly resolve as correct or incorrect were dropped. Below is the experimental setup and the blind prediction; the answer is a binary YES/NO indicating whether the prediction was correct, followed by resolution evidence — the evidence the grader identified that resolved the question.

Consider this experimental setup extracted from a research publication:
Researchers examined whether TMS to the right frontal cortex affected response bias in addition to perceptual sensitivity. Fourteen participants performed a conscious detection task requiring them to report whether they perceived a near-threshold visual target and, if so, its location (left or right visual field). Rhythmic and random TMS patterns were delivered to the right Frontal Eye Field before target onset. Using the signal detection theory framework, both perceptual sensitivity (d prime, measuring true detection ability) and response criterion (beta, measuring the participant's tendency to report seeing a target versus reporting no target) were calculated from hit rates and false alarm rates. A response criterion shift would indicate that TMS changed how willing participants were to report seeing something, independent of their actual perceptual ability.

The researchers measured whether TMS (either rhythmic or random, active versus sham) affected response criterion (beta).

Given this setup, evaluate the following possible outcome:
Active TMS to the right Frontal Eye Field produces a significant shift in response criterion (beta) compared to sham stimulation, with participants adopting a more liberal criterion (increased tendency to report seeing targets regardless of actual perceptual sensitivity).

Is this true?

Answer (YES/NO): NO